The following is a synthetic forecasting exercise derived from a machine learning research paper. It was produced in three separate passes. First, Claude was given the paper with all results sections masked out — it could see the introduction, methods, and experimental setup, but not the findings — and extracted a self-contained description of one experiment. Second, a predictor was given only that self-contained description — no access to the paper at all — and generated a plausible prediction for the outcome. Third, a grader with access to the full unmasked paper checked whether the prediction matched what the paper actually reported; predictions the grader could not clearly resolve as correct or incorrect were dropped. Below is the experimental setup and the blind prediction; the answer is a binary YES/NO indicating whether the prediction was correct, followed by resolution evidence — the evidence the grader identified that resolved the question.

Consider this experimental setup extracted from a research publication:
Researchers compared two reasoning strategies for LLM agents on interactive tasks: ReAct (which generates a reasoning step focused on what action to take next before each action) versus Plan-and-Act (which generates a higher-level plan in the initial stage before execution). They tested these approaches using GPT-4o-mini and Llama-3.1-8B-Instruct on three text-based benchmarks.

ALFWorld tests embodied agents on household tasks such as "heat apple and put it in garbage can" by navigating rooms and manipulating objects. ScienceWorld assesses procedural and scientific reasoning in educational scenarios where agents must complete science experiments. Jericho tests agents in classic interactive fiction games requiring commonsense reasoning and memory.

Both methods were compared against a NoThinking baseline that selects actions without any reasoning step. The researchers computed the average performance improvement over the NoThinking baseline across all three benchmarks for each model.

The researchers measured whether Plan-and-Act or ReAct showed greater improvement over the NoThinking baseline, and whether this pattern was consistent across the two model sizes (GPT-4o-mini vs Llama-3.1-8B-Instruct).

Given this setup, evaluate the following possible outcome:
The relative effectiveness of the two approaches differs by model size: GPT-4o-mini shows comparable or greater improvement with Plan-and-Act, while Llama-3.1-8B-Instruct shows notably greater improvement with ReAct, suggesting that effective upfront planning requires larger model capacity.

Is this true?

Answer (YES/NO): YES